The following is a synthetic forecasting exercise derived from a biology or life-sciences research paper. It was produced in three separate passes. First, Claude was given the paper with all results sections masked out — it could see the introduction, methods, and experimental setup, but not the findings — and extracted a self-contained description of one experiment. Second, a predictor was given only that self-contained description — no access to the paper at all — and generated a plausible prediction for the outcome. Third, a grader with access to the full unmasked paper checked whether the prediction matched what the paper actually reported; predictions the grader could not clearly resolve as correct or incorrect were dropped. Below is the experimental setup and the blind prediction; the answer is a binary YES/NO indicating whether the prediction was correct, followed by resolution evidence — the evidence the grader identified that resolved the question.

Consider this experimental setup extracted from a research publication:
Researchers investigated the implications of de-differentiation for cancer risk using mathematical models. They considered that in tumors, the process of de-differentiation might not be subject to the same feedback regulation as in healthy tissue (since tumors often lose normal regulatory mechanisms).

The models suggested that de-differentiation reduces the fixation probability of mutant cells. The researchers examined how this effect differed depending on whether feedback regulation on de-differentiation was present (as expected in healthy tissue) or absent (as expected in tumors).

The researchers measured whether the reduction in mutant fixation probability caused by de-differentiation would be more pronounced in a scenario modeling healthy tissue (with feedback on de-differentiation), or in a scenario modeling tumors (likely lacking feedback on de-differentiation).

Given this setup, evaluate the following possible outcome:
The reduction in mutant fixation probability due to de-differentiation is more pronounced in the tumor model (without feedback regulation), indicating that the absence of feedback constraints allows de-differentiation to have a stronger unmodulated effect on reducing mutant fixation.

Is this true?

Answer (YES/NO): YES